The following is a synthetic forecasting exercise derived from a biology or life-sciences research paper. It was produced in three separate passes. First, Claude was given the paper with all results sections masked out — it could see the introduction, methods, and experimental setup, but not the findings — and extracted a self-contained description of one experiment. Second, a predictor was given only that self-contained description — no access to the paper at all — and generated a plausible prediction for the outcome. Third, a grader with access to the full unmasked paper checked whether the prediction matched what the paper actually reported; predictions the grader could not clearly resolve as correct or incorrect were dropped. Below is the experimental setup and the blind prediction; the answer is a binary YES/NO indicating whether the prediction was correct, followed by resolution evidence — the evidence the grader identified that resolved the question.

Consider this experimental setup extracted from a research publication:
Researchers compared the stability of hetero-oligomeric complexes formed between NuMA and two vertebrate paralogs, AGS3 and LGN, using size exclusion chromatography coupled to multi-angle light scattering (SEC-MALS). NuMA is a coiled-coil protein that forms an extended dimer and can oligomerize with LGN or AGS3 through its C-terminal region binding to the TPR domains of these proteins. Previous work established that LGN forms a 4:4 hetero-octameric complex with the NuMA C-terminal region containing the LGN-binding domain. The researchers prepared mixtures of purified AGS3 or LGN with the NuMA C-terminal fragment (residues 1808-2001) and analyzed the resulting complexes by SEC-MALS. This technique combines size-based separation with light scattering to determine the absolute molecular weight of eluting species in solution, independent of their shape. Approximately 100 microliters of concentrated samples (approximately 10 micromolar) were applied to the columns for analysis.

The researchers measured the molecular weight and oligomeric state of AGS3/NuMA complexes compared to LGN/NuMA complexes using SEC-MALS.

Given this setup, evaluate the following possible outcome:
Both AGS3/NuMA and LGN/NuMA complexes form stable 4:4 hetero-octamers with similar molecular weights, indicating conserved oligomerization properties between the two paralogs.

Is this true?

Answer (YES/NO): NO